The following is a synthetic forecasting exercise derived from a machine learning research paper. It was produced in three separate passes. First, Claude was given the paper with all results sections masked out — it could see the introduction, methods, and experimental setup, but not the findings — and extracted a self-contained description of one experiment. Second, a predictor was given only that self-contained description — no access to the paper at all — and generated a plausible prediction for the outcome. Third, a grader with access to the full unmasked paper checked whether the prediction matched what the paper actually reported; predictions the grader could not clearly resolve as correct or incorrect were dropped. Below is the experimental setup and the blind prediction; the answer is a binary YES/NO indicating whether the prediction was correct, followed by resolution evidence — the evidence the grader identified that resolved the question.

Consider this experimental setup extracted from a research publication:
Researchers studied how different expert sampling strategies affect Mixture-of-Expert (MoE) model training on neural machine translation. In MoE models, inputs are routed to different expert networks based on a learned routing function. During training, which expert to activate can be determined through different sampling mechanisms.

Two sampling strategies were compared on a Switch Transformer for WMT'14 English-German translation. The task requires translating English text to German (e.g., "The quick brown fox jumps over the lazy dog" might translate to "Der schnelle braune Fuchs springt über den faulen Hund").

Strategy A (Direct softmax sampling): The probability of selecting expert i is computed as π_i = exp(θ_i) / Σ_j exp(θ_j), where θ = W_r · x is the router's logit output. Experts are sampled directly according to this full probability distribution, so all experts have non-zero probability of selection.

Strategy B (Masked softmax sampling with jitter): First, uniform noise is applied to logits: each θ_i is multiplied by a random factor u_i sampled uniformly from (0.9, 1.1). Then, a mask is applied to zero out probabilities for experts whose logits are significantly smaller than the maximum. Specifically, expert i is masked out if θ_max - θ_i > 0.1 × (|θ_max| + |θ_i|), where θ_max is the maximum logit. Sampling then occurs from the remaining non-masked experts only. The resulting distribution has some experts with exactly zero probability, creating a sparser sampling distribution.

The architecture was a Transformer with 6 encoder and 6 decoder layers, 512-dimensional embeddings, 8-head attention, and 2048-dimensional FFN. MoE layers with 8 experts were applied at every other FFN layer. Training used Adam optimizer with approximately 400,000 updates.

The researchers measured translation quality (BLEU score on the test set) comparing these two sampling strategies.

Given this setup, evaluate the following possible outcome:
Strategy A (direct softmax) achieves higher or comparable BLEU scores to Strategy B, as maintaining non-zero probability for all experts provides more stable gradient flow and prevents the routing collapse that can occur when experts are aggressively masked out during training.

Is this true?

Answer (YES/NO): NO